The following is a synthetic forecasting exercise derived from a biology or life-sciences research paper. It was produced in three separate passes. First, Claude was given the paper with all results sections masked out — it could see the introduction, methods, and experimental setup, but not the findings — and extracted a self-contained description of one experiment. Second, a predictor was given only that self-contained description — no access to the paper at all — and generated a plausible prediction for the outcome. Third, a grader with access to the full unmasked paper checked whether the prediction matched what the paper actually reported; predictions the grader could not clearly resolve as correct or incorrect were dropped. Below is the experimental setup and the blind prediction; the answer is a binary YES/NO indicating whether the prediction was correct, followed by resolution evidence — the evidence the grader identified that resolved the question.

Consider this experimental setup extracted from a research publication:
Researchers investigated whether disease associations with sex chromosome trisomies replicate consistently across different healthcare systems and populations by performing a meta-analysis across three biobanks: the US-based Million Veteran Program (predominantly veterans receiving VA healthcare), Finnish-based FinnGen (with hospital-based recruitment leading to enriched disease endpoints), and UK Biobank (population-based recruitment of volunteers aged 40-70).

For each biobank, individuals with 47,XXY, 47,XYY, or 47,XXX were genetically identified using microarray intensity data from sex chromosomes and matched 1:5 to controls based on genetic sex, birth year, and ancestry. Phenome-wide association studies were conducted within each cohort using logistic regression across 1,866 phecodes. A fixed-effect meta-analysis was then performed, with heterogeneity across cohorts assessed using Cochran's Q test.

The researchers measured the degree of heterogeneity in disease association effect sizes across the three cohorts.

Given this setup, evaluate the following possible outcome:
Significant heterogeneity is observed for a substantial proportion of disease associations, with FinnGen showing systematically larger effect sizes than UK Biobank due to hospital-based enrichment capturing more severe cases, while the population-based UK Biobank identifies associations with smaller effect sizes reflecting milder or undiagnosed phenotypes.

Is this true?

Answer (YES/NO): NO